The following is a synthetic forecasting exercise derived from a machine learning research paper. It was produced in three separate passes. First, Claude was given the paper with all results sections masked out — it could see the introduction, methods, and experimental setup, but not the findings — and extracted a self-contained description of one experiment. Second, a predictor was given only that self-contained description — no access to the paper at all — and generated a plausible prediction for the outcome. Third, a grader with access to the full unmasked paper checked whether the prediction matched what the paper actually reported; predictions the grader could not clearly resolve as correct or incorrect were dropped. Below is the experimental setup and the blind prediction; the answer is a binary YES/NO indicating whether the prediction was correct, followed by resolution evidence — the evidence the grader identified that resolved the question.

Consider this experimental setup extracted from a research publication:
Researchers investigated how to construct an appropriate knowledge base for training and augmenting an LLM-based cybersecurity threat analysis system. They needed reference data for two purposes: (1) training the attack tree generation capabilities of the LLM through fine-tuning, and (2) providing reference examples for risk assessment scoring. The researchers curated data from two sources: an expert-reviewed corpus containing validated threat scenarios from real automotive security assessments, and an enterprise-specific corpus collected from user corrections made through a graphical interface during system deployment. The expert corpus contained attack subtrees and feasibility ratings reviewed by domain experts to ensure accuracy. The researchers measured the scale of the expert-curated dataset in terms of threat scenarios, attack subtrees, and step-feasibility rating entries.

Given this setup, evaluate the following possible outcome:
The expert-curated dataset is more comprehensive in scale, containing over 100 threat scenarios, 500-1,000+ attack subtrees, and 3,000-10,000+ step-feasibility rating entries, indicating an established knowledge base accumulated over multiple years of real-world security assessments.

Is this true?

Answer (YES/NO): YES